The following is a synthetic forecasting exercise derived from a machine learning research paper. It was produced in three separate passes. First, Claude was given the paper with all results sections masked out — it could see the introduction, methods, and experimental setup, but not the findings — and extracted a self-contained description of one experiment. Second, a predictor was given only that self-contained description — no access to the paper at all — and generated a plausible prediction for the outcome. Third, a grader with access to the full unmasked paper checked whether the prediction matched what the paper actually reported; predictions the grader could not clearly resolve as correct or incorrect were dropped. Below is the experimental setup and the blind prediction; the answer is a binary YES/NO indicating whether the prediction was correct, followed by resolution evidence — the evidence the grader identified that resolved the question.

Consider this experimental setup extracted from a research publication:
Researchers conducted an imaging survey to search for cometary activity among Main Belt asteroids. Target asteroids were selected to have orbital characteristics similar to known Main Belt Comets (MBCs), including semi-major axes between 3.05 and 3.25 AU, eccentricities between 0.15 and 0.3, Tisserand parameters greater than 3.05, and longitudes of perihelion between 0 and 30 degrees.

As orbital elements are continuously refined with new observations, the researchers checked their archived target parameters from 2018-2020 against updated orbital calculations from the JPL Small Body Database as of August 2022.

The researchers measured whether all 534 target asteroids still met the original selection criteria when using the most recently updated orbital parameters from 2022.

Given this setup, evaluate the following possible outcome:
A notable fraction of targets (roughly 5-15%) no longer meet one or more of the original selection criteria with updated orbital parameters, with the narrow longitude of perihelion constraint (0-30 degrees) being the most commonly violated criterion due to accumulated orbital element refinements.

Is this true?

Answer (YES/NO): NO